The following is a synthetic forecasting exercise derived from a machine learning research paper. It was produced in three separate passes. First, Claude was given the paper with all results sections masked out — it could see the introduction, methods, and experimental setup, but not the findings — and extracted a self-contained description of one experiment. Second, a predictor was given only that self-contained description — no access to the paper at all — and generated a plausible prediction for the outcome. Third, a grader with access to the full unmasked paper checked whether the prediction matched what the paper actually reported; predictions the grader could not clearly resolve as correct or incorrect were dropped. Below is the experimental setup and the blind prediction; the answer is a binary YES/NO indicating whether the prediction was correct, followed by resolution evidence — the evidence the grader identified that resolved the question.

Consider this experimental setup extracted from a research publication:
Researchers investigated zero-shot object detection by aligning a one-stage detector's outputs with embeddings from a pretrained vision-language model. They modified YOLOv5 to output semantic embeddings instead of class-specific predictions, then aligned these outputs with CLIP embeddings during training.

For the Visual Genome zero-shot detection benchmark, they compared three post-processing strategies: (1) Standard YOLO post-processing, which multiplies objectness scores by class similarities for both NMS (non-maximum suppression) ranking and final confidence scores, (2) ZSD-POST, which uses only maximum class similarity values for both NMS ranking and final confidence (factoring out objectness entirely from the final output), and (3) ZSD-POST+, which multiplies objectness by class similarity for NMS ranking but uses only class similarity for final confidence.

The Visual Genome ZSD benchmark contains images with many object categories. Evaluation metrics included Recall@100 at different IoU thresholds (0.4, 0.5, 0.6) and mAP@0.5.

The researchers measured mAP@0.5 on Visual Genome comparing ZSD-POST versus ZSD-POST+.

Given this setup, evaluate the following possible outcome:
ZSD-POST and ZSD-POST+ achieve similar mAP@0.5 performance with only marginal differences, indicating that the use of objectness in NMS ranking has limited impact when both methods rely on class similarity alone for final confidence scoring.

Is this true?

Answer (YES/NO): NO